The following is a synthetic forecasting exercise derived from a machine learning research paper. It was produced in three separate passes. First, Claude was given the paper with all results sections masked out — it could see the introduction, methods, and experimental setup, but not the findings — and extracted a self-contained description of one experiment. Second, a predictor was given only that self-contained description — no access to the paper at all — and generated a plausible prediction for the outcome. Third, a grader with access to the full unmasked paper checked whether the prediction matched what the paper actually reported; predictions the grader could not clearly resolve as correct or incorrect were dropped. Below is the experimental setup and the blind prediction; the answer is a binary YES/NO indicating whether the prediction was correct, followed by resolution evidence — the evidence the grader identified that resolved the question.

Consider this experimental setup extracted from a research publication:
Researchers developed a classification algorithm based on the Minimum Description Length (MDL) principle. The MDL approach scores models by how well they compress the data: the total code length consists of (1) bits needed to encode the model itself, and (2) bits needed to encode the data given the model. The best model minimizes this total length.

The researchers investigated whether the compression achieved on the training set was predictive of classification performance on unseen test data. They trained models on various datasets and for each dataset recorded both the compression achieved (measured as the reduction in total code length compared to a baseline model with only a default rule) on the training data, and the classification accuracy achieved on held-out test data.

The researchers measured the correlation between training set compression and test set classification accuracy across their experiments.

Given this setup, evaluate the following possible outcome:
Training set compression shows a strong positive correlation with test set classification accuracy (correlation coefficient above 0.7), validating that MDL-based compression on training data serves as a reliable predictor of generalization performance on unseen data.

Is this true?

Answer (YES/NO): NO